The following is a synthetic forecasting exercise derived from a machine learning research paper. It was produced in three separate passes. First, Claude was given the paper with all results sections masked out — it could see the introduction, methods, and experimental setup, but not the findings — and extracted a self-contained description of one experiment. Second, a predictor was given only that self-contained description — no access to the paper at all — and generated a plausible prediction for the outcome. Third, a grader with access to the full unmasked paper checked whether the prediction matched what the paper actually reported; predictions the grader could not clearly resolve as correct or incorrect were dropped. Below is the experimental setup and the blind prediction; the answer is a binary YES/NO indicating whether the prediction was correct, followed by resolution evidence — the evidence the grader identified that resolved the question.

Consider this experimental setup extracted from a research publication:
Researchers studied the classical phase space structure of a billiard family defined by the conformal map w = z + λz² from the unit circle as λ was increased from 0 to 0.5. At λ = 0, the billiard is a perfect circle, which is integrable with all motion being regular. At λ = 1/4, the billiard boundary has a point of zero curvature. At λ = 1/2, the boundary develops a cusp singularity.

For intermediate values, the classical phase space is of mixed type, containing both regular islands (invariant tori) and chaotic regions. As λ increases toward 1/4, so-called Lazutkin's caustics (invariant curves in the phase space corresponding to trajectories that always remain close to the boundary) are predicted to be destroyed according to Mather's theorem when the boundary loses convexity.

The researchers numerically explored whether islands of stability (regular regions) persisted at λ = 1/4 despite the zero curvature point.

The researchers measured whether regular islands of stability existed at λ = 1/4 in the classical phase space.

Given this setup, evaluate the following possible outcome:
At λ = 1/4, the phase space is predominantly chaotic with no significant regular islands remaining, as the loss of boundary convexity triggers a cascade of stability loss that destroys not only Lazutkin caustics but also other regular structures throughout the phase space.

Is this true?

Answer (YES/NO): NO